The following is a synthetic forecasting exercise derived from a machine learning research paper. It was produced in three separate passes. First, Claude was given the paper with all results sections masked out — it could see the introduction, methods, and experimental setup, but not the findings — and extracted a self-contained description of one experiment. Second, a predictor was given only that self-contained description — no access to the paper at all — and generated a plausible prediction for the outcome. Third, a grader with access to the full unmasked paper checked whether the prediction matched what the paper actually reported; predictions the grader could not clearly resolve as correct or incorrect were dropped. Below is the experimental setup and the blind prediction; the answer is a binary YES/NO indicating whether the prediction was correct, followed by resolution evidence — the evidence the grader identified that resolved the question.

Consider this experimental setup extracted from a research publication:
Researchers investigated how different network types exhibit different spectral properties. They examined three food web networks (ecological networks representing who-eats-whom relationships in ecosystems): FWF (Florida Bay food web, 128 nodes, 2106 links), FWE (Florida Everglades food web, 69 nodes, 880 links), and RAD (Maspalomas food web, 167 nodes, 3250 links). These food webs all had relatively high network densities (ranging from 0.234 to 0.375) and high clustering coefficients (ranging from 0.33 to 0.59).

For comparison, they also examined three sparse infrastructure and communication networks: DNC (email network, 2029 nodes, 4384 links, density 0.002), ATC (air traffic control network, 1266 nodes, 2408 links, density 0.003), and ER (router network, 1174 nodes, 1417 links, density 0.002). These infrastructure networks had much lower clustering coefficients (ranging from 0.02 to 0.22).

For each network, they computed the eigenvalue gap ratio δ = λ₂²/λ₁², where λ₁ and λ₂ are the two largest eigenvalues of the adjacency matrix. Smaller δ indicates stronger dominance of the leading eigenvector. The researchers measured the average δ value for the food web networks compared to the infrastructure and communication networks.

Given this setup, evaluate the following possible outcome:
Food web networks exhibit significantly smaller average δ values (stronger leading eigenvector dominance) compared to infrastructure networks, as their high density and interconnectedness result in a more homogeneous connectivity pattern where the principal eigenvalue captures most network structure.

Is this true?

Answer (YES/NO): YES